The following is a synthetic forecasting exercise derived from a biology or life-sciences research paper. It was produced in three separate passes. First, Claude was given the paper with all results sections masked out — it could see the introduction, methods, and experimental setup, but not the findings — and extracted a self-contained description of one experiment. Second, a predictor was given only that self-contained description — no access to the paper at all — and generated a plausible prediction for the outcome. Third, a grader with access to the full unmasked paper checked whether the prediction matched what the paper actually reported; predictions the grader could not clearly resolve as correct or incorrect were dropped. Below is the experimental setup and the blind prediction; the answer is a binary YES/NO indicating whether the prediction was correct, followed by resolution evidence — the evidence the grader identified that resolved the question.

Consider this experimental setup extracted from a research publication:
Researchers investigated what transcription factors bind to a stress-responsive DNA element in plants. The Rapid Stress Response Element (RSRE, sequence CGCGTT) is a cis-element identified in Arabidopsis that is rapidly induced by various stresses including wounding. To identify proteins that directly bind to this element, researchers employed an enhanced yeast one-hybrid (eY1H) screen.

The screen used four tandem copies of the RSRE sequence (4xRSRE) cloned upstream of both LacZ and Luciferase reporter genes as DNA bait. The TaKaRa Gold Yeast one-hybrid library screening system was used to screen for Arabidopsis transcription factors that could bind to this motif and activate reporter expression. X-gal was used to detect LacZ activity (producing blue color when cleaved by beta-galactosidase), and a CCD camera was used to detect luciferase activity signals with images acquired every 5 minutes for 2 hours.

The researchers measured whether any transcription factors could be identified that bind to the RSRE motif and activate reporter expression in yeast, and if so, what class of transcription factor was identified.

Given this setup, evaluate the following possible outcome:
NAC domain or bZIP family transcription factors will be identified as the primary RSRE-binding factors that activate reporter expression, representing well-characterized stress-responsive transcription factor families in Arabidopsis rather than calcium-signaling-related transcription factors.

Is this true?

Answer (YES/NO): NO